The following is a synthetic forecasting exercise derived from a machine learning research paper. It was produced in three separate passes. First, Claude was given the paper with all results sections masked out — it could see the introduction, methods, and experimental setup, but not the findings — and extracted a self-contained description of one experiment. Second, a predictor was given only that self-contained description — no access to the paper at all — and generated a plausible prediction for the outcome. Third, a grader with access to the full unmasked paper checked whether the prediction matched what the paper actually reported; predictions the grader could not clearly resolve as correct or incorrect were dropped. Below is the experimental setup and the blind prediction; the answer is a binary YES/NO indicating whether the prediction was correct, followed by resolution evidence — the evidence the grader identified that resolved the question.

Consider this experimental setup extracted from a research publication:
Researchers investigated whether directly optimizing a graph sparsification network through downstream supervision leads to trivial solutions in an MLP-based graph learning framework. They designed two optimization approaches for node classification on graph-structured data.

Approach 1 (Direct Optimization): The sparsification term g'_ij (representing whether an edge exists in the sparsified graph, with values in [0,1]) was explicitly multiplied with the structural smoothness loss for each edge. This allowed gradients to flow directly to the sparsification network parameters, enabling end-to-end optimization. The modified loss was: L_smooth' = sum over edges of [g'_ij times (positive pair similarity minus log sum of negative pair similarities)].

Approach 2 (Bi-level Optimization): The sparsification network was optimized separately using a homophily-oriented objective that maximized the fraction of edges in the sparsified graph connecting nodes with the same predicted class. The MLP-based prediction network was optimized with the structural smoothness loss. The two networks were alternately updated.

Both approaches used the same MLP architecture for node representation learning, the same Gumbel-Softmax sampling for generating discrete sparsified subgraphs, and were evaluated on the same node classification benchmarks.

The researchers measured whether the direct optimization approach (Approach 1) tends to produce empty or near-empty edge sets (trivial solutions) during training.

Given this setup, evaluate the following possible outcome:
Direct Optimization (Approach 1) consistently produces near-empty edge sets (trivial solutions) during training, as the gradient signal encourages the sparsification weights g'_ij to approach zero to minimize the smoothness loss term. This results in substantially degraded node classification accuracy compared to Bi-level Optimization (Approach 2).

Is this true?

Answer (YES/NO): YES